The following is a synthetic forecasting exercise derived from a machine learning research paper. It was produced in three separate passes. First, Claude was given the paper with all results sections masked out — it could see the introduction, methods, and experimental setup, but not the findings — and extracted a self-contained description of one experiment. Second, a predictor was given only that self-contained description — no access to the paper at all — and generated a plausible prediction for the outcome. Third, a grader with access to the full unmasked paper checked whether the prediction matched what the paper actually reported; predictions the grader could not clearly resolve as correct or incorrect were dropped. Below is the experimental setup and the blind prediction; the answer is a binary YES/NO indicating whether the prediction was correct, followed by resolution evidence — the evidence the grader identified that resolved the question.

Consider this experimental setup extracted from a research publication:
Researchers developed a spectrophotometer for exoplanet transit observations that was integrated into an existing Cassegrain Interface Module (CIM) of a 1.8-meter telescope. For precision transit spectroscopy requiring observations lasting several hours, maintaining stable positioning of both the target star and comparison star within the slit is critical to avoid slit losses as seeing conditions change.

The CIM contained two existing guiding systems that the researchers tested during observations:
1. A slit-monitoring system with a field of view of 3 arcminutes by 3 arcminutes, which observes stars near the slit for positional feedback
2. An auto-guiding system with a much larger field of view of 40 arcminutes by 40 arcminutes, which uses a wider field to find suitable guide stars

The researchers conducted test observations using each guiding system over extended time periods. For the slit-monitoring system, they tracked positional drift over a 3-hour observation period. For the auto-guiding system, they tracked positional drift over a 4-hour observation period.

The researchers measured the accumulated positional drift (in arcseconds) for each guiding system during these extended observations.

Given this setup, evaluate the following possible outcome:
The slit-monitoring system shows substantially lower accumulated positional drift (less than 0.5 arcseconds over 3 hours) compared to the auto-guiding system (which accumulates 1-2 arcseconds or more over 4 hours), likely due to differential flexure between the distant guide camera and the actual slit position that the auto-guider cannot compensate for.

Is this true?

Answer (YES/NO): NO